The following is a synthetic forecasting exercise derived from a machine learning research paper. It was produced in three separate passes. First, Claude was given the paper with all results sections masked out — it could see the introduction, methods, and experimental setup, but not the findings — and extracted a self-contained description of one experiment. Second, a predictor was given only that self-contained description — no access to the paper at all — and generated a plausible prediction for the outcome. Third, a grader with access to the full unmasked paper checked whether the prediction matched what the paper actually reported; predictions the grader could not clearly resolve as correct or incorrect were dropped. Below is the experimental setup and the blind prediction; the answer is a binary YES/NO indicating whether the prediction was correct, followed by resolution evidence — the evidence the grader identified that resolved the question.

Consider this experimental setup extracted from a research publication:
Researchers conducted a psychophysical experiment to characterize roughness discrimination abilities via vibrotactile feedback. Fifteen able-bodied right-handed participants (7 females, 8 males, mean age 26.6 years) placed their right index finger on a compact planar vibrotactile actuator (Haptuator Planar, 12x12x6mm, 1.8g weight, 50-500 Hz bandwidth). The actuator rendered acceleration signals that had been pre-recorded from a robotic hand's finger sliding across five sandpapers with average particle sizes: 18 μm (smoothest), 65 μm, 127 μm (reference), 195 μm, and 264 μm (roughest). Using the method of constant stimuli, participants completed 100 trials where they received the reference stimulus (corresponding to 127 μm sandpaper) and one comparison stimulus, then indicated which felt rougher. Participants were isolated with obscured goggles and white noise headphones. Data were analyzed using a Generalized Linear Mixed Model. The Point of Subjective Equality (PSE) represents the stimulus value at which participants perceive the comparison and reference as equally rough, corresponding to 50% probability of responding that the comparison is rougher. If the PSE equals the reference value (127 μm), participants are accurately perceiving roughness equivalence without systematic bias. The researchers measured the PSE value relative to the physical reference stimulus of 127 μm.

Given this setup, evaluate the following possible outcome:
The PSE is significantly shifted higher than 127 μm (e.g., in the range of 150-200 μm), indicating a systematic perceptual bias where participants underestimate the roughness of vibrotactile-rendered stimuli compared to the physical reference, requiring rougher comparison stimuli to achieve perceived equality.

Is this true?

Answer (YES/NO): YES